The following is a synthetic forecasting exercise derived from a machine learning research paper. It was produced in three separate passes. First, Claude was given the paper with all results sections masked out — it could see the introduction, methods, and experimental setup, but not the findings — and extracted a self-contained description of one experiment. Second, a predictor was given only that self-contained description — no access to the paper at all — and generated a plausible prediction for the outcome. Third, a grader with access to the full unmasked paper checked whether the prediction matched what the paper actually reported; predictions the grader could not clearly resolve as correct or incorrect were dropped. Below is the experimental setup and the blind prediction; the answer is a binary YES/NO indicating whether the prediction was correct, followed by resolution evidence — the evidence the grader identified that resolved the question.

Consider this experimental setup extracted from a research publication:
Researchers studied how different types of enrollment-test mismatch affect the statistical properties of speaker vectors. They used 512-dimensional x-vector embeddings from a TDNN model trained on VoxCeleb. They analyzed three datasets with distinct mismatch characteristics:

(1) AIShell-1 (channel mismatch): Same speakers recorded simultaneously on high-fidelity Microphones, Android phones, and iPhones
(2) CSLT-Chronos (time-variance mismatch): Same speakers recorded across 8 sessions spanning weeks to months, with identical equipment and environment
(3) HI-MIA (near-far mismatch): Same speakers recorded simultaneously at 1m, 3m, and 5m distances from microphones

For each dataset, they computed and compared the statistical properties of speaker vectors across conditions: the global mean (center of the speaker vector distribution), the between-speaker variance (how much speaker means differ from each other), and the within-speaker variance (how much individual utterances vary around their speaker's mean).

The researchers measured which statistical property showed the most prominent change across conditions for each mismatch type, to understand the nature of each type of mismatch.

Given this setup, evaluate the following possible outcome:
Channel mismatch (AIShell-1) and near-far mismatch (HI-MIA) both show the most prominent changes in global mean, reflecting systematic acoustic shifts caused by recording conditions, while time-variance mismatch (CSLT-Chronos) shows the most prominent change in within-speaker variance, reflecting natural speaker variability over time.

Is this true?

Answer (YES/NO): NO